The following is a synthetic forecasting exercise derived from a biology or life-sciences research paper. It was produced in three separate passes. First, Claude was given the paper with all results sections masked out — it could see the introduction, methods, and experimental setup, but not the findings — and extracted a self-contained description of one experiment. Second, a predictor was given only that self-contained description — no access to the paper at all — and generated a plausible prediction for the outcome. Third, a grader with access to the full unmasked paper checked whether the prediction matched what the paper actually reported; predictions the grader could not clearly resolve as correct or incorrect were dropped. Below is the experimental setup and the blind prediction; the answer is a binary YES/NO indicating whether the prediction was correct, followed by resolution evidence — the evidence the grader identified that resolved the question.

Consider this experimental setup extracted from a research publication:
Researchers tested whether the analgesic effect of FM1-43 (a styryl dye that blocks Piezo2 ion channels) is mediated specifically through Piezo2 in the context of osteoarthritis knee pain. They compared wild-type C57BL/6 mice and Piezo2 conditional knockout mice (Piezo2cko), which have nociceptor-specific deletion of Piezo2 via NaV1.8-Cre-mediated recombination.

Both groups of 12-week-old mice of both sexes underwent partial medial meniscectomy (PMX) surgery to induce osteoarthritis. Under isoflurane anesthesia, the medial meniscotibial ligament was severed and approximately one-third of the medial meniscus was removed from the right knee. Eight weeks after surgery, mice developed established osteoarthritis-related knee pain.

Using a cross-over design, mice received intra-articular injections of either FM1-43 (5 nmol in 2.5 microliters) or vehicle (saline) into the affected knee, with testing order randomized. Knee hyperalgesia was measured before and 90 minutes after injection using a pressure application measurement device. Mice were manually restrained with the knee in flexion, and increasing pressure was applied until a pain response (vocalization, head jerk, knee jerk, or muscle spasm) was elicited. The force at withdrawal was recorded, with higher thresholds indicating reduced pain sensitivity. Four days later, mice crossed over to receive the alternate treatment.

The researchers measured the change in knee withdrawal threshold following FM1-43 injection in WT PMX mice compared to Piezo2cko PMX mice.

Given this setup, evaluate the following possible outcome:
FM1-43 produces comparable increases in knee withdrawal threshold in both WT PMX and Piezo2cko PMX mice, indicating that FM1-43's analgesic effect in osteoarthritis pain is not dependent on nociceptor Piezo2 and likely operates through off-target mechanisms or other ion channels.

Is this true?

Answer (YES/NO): NO